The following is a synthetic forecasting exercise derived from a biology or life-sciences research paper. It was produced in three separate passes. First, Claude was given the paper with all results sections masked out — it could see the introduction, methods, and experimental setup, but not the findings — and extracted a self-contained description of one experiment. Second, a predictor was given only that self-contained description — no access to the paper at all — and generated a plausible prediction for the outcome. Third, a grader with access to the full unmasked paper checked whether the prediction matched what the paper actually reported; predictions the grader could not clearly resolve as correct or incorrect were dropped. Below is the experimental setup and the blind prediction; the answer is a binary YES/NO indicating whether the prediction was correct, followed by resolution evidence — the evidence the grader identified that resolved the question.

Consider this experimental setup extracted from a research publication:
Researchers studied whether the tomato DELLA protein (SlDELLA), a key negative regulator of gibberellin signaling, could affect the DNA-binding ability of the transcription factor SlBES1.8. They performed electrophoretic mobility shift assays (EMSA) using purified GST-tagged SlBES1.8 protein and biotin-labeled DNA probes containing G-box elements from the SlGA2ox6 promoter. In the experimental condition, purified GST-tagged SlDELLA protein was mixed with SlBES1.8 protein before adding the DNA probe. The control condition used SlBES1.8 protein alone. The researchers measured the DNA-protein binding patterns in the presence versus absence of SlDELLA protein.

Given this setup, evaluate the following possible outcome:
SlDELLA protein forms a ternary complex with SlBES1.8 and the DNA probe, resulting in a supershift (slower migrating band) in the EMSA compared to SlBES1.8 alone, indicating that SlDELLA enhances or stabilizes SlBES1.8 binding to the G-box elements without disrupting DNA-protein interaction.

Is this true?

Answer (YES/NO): NO